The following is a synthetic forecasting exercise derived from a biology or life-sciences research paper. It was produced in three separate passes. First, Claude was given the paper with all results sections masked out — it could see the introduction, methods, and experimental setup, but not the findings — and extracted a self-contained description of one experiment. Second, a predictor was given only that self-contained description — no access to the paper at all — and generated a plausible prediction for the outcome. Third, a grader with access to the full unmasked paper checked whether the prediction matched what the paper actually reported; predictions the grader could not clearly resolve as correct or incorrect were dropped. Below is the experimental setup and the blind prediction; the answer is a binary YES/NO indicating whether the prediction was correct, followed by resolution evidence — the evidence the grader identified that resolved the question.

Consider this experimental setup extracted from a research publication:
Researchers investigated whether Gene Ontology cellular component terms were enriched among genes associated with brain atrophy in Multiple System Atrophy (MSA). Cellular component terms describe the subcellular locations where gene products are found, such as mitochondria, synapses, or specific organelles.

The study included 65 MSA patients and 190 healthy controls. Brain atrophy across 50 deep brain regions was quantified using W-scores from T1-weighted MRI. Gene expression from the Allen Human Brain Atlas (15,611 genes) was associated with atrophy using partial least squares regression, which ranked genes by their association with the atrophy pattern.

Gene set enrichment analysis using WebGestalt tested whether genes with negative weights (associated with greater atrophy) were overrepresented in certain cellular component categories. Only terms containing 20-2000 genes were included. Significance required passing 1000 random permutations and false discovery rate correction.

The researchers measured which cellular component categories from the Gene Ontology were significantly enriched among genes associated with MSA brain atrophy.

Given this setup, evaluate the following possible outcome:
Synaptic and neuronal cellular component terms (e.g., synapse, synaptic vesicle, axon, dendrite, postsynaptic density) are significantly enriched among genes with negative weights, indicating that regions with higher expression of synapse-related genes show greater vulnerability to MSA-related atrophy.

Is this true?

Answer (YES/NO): NO